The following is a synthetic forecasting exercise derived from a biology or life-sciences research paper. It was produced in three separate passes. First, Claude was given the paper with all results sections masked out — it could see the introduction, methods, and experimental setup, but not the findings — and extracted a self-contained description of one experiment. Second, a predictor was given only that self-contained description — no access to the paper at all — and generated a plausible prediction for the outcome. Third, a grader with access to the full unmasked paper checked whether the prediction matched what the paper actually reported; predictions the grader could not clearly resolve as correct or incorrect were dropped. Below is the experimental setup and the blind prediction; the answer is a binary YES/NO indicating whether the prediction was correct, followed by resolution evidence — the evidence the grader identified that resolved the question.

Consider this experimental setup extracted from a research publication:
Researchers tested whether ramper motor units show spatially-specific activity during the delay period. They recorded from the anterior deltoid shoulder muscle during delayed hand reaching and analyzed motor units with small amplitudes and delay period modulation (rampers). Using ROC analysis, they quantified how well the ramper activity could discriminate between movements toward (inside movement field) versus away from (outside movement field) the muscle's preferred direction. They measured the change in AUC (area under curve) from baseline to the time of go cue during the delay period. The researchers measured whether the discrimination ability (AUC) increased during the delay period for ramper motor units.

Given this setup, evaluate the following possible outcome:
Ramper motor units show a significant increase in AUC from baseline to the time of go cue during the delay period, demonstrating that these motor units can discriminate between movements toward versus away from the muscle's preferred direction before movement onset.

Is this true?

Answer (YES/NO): YES